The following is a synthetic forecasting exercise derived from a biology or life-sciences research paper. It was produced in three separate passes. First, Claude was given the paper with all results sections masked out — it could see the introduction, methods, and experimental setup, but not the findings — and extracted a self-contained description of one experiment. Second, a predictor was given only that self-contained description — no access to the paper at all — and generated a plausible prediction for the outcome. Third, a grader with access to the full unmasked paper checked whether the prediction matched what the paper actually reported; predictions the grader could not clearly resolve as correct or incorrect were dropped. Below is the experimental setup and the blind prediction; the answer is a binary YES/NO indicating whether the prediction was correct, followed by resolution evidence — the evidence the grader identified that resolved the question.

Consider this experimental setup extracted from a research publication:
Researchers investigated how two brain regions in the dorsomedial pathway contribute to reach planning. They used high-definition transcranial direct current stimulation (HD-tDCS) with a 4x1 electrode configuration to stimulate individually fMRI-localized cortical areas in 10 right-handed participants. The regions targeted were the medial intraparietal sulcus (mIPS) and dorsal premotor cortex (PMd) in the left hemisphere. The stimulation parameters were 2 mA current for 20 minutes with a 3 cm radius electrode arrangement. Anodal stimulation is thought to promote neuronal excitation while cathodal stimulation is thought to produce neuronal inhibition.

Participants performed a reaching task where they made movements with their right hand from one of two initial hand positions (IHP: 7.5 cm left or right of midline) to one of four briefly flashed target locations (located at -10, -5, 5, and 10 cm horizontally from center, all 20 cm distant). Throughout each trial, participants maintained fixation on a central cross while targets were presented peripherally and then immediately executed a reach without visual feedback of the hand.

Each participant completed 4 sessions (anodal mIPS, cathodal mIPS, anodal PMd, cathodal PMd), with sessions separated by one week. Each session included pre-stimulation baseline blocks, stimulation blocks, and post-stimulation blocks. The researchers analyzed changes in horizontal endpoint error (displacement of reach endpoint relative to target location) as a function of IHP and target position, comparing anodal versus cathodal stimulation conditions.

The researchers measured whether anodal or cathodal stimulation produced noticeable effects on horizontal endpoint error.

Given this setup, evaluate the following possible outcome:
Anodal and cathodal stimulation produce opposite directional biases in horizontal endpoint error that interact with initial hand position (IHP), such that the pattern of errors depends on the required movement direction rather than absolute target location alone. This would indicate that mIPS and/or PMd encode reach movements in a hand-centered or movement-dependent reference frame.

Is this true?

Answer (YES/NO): NO